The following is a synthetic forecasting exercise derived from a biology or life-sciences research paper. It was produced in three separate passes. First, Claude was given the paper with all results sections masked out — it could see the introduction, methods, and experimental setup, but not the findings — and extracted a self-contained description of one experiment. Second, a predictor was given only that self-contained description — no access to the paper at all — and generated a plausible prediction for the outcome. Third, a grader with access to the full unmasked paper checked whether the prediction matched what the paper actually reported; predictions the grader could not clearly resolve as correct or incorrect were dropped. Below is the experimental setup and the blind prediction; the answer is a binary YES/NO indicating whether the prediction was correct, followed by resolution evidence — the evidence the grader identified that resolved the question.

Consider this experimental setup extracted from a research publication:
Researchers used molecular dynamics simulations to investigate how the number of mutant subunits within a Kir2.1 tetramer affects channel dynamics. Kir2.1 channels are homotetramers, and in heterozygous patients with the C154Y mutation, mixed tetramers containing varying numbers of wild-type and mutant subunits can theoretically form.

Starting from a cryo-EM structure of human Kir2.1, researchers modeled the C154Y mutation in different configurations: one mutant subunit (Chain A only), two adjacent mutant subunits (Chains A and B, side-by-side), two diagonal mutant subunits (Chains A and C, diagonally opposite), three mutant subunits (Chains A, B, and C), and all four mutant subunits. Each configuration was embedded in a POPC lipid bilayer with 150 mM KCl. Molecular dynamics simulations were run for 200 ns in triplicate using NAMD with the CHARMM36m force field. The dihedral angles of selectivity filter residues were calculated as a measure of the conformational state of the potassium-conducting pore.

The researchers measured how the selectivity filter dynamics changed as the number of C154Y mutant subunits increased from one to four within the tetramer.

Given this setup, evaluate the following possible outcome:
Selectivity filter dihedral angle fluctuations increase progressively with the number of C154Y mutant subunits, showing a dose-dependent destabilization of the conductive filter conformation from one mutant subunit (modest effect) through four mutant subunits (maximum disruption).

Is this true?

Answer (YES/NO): NO